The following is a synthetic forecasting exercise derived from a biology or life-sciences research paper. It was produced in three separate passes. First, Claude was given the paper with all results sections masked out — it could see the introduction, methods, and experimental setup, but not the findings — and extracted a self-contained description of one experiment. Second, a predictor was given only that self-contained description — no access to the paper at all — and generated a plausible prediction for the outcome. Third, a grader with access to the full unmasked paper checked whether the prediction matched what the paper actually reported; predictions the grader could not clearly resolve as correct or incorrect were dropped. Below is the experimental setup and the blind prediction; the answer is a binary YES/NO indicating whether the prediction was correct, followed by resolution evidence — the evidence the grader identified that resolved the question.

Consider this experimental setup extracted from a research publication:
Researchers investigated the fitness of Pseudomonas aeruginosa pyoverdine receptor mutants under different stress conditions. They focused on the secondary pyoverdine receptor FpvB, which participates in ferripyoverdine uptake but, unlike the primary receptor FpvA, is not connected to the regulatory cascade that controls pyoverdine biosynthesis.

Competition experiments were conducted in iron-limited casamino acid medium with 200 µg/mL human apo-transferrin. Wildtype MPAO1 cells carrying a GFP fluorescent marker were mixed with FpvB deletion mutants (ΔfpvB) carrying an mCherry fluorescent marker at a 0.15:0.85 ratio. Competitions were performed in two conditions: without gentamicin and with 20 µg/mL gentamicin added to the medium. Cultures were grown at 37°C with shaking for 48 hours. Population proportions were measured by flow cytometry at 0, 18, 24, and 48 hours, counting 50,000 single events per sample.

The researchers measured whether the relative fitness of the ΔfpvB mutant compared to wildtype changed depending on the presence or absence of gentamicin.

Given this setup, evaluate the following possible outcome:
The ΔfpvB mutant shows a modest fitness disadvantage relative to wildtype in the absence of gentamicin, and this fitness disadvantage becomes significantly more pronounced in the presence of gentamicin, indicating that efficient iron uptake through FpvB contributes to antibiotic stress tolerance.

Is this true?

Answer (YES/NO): NO